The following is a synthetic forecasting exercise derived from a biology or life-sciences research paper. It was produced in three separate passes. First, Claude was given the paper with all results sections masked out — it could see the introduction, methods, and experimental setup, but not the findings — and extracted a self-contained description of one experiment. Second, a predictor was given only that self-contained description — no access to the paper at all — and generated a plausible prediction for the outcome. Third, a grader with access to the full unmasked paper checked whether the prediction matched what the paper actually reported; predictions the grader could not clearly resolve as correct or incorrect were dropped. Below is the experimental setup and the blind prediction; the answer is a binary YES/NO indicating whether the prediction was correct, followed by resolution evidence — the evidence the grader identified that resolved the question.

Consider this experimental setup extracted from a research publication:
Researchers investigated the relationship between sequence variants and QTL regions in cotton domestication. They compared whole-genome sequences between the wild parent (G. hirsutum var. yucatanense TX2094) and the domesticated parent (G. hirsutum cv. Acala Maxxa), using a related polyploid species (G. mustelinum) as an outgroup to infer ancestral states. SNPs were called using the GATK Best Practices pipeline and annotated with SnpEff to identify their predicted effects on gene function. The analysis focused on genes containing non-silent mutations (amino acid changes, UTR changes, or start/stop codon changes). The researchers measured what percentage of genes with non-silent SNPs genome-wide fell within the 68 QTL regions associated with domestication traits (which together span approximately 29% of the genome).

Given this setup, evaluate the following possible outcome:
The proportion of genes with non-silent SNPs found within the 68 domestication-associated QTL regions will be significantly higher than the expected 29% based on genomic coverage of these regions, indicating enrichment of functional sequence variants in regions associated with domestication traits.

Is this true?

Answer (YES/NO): NO